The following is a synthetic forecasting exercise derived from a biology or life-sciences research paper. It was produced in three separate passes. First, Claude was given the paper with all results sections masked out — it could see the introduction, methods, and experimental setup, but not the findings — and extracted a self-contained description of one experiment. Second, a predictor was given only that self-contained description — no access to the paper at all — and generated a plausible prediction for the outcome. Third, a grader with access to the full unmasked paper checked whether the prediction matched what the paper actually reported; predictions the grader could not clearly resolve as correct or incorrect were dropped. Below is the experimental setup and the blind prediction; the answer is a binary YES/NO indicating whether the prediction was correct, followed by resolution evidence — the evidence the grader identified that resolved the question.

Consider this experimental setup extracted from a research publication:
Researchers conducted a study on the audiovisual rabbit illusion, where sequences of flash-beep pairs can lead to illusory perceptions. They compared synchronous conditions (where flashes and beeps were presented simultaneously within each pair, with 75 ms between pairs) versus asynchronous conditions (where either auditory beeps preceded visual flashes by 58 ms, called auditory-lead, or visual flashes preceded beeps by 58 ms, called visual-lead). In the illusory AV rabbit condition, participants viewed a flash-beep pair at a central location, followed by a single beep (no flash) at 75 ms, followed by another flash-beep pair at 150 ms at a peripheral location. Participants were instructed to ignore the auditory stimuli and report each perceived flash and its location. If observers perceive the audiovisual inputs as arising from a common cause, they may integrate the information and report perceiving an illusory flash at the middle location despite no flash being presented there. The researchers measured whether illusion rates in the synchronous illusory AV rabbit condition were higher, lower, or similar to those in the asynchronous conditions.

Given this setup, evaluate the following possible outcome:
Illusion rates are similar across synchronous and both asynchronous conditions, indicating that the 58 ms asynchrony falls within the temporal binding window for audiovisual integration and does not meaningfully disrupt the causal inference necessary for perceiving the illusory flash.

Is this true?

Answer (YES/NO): NO